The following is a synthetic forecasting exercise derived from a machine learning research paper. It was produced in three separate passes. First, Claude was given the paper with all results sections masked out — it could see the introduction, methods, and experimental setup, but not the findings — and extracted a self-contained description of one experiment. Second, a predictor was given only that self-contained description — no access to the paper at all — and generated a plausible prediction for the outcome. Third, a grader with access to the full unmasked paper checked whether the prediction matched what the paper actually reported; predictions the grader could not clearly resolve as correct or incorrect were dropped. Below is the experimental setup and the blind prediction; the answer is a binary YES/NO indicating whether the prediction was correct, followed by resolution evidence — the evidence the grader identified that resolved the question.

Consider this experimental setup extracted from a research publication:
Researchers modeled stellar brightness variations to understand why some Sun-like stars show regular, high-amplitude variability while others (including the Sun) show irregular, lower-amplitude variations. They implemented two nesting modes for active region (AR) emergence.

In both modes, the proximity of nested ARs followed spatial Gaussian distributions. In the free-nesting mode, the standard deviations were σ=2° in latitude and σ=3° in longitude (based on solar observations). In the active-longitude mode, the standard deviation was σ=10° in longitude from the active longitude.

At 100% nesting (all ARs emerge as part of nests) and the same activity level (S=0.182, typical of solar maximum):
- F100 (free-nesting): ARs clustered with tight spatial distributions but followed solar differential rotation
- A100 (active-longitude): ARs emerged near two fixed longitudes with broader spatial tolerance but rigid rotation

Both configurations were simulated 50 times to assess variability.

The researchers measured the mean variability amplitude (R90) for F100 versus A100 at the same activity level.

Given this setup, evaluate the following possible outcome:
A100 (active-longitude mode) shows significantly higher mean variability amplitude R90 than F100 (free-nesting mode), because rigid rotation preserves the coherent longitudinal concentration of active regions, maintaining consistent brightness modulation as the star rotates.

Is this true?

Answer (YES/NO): NO